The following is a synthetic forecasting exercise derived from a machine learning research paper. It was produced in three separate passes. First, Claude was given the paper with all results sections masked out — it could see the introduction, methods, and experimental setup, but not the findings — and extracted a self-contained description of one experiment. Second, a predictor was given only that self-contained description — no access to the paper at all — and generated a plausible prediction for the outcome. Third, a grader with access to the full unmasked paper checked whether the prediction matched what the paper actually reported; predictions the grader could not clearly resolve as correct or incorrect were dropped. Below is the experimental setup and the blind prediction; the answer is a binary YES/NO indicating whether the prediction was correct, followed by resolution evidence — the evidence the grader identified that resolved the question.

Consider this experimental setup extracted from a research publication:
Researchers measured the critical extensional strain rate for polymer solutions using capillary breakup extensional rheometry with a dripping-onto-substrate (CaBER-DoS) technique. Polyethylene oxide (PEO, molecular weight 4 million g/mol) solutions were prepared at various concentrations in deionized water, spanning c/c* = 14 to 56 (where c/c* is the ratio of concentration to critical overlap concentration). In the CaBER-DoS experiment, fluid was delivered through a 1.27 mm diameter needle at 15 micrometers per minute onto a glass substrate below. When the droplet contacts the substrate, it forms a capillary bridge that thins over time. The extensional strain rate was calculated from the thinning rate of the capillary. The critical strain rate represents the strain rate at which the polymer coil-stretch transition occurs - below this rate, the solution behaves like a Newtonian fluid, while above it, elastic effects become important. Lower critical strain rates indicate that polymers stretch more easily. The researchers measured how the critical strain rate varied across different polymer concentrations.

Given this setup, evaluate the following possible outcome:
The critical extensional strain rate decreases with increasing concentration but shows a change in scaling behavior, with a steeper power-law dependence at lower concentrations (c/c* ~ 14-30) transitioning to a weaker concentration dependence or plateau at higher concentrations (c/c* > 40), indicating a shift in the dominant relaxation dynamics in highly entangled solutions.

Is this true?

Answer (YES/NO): NO